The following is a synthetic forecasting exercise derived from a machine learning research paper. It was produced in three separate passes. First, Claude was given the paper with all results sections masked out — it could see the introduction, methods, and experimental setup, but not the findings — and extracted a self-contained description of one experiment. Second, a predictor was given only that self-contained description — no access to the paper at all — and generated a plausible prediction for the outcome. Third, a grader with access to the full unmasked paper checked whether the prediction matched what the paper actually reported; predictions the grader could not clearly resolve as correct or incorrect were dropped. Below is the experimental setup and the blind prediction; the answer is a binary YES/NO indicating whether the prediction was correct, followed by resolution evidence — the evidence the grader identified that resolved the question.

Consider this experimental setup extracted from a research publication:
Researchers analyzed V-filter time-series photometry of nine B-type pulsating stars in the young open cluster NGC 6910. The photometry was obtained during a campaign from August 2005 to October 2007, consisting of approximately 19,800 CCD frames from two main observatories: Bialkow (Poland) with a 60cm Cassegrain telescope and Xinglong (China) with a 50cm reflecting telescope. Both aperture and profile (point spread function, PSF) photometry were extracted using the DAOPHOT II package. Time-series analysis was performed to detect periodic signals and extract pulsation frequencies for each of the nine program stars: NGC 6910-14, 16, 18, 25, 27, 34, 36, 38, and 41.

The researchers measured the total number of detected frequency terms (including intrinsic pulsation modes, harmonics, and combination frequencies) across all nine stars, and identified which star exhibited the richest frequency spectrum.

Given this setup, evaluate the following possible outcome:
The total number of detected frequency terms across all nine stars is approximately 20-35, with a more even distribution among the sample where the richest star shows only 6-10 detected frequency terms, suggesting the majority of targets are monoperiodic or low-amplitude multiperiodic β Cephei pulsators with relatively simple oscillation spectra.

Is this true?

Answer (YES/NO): NO